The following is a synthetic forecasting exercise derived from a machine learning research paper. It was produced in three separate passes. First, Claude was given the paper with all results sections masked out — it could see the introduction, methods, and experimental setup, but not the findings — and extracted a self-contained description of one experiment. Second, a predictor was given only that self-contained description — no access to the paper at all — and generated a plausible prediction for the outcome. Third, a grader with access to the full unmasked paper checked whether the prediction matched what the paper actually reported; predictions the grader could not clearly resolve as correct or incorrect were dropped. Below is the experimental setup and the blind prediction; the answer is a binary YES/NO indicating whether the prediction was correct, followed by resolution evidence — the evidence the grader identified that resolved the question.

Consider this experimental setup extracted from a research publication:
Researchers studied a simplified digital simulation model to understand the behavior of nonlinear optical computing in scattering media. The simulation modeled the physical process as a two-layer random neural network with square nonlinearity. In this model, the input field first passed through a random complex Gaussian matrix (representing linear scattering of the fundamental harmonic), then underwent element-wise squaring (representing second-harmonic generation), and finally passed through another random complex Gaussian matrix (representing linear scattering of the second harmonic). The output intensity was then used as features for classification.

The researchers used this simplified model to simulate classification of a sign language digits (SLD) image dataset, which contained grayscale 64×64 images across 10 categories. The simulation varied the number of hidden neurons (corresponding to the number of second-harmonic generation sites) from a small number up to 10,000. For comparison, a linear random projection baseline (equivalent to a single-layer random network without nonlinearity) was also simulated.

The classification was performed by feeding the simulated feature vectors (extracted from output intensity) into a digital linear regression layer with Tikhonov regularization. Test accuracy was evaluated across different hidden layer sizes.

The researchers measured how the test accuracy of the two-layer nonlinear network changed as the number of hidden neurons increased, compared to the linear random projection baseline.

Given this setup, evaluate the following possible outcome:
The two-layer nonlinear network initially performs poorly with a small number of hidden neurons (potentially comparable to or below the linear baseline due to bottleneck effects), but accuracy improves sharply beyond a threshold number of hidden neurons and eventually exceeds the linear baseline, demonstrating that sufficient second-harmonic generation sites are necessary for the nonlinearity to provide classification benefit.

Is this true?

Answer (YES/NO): NO